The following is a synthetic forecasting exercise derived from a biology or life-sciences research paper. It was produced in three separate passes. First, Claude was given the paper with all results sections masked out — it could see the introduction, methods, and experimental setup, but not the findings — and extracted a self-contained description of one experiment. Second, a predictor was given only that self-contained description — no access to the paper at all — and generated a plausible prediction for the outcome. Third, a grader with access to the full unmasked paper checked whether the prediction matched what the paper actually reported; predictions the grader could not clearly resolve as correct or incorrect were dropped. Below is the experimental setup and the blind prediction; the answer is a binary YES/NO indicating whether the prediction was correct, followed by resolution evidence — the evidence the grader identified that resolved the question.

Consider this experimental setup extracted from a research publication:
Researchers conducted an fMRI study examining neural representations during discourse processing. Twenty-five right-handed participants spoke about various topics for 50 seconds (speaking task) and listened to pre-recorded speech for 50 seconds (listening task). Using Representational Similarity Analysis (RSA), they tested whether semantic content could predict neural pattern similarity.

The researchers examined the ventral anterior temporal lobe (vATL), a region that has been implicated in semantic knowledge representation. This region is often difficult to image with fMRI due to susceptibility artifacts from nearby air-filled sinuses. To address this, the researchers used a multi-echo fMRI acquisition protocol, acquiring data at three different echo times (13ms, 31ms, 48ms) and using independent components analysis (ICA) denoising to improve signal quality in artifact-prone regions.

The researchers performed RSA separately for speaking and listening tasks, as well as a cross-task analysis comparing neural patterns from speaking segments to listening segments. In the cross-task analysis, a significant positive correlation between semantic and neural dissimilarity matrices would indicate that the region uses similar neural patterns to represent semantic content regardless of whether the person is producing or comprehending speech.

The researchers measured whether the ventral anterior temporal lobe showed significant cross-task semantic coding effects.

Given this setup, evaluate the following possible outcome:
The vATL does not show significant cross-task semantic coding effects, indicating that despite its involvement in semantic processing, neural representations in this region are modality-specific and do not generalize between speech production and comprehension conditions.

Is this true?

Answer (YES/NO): NO